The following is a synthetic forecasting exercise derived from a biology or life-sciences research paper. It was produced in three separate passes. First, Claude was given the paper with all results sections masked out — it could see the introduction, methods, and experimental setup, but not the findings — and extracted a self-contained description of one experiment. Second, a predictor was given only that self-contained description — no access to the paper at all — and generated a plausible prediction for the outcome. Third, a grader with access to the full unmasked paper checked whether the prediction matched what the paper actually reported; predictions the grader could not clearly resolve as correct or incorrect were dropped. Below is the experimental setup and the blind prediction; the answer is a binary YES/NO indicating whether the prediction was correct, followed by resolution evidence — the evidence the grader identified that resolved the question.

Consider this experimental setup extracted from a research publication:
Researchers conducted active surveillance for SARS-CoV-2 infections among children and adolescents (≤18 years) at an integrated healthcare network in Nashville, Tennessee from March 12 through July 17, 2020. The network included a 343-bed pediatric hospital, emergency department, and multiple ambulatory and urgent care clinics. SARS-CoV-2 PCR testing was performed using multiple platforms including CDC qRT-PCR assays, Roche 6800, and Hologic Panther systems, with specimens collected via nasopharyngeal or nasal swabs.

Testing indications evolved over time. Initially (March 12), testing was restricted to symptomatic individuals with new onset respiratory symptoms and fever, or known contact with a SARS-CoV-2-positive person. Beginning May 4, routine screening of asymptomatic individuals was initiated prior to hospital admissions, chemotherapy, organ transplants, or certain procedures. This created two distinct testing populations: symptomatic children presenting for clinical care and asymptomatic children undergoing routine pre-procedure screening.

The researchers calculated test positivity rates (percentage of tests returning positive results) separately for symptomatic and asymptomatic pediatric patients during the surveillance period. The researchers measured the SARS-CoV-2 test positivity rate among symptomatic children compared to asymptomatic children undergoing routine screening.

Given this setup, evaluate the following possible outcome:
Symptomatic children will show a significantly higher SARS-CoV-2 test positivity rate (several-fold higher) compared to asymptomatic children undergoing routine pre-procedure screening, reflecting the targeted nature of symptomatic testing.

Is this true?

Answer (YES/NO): YES